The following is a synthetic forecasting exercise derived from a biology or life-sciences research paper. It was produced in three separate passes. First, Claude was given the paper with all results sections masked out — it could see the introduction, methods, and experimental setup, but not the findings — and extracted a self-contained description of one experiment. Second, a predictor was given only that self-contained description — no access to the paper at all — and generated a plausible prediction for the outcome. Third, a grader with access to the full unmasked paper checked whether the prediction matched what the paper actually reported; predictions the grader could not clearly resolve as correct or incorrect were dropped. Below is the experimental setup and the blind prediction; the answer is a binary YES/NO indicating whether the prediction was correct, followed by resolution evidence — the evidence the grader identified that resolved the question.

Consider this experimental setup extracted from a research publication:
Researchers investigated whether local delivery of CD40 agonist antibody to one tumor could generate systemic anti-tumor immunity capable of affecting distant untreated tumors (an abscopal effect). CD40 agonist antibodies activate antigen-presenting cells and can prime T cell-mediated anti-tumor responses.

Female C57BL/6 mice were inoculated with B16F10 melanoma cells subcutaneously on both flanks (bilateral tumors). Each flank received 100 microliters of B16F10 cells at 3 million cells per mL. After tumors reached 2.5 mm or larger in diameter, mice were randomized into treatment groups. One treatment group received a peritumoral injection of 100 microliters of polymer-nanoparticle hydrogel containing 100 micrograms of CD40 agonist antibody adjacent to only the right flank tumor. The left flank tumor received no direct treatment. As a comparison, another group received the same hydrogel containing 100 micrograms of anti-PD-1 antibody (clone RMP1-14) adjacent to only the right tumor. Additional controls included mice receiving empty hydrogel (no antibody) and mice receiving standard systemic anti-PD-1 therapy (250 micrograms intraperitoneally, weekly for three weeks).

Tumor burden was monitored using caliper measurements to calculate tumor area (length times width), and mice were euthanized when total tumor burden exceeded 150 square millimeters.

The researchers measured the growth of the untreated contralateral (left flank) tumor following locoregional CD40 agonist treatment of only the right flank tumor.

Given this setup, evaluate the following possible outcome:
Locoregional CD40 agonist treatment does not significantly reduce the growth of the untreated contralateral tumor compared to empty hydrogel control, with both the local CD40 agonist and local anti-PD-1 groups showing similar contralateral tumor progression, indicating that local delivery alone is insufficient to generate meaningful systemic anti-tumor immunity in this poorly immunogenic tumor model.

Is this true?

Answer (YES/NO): NO